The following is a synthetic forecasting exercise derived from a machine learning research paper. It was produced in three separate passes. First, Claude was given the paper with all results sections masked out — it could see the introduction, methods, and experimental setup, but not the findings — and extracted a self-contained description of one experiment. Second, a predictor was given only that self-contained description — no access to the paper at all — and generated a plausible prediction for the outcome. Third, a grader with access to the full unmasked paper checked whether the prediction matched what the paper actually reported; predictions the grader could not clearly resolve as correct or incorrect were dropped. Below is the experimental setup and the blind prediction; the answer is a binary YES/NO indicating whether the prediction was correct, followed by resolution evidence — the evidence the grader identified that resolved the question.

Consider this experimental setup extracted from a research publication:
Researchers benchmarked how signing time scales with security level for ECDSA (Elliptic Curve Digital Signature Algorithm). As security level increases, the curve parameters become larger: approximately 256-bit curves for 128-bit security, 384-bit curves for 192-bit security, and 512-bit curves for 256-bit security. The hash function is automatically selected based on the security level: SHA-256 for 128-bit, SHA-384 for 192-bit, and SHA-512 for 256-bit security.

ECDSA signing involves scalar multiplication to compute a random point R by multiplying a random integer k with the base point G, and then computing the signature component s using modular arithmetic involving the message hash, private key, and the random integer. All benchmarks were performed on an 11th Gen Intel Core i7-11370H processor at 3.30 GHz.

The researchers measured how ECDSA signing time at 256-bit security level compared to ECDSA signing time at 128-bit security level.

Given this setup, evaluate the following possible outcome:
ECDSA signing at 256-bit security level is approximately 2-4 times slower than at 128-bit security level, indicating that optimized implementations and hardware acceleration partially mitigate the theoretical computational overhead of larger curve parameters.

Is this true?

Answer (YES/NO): NO